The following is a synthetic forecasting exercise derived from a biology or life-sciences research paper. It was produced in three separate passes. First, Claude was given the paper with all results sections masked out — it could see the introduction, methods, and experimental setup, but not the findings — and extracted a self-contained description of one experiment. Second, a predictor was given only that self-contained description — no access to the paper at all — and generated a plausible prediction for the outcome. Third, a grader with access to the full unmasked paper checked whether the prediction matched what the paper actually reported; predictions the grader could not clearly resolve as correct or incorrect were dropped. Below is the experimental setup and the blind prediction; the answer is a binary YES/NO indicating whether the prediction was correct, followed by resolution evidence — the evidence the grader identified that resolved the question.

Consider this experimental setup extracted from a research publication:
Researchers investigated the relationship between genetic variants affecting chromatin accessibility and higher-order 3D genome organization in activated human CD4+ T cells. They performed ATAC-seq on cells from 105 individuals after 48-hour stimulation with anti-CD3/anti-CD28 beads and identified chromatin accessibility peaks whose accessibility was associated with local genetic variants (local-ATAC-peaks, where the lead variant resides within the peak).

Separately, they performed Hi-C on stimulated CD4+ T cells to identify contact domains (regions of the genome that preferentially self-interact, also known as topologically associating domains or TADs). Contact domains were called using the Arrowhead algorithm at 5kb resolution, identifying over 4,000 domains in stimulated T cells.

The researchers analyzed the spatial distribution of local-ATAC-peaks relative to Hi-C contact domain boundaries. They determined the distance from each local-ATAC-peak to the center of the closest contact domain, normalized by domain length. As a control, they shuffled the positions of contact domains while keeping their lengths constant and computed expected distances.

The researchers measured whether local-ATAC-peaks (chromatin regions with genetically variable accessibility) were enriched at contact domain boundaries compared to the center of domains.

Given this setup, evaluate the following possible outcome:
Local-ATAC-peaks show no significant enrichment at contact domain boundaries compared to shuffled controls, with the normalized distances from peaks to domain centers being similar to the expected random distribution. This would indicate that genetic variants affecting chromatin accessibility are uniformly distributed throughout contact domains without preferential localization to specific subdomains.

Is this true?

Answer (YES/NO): NO